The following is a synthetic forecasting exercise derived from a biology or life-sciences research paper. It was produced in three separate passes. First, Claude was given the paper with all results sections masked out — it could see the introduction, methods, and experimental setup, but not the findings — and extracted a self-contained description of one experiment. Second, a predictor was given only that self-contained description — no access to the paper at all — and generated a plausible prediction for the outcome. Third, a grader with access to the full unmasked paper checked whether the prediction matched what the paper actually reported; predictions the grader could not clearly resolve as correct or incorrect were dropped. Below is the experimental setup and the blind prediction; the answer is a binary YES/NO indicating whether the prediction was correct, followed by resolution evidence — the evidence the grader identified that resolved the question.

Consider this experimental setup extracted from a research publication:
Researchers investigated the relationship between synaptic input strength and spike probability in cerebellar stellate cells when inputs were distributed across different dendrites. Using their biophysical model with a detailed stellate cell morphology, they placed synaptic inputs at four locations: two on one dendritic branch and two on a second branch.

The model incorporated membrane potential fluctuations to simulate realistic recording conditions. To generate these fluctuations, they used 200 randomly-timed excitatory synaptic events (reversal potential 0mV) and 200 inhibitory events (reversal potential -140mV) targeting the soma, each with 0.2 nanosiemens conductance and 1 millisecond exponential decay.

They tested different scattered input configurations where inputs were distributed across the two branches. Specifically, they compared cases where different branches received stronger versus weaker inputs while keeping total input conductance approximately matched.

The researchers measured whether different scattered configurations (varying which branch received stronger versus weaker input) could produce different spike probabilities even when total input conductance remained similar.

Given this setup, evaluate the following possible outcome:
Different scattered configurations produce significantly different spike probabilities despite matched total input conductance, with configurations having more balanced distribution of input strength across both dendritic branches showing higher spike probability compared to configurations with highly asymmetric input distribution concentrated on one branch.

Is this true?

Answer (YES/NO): NO